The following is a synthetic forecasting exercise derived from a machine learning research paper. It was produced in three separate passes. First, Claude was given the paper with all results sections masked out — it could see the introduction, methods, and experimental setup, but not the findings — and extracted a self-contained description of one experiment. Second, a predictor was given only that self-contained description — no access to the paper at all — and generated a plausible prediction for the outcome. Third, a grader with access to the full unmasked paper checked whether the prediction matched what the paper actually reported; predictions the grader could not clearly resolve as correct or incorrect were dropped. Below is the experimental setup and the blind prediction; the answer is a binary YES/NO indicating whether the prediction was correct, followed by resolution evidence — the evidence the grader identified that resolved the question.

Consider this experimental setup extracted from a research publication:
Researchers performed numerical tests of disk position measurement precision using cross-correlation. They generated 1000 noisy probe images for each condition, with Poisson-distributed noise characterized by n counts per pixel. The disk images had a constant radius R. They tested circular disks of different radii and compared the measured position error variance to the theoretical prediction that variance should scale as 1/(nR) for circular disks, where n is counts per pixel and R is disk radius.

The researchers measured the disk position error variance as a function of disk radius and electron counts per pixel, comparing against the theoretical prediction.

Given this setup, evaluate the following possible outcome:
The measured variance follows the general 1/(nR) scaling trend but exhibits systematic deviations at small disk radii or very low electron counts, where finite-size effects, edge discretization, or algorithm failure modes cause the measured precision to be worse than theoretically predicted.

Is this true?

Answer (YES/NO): NO